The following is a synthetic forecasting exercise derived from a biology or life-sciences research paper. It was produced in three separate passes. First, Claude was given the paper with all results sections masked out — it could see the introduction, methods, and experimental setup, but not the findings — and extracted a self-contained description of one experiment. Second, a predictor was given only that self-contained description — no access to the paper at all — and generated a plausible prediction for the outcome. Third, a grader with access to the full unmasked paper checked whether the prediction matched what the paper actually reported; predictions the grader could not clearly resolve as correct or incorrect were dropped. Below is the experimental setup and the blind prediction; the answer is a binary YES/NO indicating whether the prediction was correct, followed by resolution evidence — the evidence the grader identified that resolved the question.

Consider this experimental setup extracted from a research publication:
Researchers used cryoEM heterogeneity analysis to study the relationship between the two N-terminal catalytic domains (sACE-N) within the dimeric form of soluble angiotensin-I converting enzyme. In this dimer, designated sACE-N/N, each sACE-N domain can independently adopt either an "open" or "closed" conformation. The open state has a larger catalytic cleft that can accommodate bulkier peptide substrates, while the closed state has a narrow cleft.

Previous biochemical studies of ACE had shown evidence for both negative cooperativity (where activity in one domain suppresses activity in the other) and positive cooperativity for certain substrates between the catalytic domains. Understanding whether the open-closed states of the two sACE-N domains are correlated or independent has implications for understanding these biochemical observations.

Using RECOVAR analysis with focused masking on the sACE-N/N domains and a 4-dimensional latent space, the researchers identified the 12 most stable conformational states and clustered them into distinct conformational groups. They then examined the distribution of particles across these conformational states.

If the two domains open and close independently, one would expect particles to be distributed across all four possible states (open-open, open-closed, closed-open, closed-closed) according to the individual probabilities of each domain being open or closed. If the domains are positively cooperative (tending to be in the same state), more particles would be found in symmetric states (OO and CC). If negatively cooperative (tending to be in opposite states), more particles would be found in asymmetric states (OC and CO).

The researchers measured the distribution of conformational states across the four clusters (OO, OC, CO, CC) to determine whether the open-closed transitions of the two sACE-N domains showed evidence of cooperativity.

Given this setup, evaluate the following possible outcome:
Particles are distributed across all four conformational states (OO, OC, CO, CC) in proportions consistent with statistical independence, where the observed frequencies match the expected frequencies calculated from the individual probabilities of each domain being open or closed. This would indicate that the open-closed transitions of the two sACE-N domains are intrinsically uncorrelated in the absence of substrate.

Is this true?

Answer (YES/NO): YES